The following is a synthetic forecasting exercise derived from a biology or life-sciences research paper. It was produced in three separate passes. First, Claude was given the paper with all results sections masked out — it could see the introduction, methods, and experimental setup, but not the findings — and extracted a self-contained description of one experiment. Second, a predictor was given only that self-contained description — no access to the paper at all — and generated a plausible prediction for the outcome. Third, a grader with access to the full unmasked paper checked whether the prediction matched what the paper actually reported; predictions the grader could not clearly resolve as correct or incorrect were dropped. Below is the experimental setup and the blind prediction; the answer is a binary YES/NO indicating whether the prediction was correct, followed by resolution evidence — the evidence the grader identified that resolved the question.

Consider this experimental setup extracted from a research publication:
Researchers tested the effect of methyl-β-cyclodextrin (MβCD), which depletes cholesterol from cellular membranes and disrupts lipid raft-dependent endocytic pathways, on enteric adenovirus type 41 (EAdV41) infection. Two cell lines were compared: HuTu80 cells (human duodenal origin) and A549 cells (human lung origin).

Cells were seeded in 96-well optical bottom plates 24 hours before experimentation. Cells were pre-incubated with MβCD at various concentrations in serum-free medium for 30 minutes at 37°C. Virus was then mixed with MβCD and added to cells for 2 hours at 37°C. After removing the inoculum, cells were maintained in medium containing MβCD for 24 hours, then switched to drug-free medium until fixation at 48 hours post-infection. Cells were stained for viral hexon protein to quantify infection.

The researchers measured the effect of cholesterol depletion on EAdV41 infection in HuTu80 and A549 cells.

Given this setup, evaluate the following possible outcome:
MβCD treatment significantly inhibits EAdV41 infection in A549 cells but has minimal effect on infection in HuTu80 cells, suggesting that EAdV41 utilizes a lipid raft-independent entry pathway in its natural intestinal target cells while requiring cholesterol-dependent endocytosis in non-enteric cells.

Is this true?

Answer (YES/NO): NO